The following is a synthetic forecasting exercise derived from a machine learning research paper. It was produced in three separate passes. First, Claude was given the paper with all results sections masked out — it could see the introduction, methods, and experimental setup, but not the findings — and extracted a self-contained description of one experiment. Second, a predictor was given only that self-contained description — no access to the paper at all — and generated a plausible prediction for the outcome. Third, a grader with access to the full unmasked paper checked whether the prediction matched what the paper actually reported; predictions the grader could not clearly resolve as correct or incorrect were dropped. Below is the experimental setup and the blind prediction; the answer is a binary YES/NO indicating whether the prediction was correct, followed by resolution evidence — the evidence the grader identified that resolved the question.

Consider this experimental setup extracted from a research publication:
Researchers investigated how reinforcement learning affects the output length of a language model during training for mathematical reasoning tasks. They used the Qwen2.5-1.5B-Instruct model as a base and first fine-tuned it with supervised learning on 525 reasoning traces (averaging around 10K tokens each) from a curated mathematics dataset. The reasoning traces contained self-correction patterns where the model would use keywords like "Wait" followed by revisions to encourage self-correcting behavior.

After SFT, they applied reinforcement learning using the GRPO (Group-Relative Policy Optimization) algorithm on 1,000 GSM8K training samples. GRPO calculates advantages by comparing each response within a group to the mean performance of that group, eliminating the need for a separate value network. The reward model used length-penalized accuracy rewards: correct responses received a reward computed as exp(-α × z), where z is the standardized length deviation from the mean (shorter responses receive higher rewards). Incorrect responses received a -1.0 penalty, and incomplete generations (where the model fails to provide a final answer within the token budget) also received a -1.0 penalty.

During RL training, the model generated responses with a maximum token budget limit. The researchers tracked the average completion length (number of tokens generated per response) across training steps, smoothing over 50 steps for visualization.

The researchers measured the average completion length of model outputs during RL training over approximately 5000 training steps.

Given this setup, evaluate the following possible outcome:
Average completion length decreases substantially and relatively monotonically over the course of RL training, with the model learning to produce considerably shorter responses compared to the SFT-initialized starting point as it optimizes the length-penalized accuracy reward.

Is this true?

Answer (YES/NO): NO